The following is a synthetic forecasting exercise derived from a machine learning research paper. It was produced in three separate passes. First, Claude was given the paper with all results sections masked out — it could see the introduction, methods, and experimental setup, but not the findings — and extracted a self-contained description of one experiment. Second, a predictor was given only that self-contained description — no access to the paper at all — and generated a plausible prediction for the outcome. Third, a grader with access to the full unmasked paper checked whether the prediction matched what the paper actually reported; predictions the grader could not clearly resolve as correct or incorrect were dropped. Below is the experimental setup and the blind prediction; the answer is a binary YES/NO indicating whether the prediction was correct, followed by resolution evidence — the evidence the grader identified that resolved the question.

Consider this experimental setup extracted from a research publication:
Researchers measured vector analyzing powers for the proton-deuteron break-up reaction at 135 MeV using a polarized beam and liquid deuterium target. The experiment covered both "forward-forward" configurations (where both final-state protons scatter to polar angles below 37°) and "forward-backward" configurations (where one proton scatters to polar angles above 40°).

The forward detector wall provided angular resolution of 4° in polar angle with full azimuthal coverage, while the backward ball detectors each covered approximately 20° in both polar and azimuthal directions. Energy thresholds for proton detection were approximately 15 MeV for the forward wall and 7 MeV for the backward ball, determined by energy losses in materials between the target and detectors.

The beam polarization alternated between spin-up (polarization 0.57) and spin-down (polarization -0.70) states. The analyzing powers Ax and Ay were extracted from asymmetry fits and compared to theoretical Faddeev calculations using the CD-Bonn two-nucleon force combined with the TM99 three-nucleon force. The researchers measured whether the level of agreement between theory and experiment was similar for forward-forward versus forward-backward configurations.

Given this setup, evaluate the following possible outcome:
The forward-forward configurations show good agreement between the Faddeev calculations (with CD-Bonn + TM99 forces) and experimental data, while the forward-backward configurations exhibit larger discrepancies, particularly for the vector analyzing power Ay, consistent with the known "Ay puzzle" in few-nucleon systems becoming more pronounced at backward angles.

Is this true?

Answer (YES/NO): NO